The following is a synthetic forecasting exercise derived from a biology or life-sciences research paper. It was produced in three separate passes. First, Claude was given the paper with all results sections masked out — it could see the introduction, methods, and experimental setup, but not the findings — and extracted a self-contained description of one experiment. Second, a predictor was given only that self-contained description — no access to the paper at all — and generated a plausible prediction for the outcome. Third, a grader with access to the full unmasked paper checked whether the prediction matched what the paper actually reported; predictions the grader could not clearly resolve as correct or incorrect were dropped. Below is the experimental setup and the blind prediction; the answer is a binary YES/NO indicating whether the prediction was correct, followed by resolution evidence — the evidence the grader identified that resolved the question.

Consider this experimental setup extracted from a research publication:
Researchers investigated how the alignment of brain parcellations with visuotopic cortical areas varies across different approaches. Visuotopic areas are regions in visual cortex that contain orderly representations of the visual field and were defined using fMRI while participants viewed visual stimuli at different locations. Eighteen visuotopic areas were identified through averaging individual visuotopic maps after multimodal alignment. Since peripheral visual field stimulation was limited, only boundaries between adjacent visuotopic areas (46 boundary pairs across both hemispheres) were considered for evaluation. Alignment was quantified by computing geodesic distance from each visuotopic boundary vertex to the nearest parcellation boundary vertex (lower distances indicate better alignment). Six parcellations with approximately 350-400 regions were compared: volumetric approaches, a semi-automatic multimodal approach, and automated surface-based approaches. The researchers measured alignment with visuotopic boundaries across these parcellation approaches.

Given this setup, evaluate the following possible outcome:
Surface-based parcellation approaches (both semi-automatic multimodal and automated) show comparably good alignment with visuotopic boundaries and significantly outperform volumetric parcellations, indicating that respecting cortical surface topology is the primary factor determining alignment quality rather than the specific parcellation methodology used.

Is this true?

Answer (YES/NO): NO